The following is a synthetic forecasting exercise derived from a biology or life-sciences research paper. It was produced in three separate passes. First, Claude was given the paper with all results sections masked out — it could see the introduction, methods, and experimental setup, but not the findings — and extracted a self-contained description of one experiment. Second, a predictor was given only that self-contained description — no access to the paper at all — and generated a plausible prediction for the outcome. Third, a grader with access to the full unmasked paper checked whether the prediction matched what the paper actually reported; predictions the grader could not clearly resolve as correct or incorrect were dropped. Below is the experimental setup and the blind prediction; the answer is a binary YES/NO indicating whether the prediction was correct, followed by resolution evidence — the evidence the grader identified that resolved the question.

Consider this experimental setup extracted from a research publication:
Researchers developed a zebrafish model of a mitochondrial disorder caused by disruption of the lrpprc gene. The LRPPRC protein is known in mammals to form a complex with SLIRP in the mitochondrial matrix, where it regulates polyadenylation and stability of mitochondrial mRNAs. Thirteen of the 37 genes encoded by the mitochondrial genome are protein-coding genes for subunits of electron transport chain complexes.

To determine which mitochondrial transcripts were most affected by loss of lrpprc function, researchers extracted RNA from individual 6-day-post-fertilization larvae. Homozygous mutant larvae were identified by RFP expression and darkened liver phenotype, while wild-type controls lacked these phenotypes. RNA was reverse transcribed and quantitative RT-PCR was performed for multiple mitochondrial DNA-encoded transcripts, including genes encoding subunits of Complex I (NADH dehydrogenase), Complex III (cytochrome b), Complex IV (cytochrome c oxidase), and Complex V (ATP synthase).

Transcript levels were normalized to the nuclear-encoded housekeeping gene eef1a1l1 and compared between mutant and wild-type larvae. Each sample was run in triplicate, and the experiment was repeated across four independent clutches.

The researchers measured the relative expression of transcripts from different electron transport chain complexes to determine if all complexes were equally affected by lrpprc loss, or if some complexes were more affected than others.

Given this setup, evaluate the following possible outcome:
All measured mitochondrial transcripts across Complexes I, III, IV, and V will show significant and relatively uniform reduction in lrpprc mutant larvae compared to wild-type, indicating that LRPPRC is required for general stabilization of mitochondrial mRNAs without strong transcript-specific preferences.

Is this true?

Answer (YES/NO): YES